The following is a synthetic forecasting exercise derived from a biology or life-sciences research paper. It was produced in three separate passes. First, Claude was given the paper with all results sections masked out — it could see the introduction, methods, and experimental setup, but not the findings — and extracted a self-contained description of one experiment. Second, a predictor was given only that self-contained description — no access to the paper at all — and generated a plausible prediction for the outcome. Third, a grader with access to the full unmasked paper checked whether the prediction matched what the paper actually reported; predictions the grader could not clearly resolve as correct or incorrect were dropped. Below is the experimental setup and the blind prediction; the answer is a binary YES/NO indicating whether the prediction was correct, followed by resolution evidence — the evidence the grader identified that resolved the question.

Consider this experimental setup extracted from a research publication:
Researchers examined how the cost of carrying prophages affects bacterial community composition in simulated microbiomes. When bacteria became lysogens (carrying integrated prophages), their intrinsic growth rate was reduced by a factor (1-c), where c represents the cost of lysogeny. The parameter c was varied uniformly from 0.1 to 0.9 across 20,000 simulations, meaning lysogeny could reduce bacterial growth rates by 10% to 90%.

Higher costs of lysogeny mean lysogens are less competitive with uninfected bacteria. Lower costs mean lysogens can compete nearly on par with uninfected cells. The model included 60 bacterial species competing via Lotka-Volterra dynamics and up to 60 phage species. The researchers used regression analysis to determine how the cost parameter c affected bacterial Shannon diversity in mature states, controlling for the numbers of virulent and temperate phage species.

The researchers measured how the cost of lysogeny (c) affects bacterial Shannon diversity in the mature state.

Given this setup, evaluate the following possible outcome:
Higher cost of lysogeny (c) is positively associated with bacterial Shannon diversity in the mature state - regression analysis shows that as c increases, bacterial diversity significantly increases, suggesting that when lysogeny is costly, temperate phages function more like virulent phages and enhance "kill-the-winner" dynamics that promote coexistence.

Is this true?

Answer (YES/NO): YES